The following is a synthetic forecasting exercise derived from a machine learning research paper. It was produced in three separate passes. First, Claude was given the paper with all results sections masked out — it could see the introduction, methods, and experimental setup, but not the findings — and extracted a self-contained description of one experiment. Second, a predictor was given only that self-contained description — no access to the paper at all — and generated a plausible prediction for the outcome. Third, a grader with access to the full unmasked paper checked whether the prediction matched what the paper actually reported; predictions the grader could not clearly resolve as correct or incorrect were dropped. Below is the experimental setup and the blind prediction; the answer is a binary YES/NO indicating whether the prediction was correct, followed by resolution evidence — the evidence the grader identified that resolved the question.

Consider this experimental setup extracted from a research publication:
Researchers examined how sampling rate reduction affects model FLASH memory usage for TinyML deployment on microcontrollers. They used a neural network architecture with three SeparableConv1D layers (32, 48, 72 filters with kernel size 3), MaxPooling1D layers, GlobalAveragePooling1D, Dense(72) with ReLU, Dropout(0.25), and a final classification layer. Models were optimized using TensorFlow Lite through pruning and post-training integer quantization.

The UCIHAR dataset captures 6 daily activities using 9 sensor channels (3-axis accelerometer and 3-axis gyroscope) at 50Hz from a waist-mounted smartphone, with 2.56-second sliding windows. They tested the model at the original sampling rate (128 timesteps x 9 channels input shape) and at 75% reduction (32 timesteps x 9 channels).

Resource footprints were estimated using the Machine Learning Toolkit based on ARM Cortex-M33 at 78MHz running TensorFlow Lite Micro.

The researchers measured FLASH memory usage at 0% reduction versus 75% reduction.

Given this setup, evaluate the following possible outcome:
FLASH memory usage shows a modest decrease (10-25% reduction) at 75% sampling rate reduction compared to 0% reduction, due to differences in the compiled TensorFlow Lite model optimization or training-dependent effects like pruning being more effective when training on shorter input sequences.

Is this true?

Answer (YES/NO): NO